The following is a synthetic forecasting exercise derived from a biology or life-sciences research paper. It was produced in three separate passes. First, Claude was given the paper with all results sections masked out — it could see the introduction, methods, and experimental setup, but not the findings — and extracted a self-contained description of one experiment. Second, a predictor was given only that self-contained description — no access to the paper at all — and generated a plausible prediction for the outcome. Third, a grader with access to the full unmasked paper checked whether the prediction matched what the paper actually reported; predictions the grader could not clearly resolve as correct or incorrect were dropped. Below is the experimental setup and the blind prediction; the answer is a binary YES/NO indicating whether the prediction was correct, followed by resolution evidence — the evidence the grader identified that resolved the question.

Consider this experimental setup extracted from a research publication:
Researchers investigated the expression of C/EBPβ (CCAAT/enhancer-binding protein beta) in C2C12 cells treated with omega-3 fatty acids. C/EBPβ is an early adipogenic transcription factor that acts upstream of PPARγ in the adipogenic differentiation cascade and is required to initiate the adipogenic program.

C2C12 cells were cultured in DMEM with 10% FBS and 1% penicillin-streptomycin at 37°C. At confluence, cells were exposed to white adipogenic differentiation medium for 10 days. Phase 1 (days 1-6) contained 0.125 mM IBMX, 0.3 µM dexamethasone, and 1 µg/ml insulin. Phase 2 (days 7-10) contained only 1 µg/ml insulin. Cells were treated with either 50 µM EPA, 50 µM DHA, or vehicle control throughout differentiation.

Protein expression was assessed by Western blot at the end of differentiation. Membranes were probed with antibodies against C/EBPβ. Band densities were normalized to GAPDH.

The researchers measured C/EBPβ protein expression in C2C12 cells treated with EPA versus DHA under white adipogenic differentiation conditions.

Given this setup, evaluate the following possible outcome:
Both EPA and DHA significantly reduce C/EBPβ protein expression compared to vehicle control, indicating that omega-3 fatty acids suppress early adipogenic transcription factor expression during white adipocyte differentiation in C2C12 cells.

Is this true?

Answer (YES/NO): NO